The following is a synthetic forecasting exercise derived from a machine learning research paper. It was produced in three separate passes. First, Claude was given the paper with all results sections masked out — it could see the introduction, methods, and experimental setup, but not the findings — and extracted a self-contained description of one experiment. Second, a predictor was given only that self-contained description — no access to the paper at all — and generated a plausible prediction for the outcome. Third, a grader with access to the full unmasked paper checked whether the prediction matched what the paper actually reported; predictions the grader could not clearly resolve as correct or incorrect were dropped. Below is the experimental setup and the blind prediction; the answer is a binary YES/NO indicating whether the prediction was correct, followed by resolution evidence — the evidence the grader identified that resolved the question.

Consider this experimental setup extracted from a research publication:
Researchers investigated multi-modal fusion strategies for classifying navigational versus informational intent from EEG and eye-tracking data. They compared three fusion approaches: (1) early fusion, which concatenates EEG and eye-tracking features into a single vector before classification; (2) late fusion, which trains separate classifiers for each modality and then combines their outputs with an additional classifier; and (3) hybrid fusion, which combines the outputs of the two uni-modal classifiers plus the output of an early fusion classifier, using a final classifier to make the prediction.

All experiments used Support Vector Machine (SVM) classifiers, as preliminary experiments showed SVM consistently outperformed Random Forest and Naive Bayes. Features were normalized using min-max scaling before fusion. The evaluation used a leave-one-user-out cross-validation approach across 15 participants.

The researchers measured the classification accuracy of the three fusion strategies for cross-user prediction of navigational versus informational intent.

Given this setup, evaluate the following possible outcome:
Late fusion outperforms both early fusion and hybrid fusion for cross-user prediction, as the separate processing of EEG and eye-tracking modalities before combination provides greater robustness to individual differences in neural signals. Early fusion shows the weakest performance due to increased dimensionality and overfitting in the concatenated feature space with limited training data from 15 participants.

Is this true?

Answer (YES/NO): NO